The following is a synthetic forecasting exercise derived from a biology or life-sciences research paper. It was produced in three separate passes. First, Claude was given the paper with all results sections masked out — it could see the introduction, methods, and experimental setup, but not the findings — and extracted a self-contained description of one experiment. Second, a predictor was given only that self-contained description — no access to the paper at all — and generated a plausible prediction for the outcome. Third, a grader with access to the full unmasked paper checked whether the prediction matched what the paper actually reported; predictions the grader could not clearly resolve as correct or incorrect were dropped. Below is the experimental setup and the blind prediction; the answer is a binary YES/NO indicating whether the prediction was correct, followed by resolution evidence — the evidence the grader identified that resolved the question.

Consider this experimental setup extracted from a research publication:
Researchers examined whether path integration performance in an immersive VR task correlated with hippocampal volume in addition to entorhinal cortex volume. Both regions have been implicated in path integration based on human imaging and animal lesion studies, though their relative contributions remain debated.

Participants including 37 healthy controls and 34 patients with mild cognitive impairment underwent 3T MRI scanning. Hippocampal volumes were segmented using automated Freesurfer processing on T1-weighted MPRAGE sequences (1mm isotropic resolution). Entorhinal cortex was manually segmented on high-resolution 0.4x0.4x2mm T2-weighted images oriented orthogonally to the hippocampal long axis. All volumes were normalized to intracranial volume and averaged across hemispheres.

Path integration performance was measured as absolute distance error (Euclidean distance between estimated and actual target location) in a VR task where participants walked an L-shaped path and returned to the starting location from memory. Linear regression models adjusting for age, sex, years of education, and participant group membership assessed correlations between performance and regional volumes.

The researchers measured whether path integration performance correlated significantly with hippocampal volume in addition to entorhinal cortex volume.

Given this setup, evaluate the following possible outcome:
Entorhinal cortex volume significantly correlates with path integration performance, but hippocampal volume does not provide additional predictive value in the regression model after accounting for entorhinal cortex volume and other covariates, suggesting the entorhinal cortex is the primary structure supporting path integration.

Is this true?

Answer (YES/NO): NO